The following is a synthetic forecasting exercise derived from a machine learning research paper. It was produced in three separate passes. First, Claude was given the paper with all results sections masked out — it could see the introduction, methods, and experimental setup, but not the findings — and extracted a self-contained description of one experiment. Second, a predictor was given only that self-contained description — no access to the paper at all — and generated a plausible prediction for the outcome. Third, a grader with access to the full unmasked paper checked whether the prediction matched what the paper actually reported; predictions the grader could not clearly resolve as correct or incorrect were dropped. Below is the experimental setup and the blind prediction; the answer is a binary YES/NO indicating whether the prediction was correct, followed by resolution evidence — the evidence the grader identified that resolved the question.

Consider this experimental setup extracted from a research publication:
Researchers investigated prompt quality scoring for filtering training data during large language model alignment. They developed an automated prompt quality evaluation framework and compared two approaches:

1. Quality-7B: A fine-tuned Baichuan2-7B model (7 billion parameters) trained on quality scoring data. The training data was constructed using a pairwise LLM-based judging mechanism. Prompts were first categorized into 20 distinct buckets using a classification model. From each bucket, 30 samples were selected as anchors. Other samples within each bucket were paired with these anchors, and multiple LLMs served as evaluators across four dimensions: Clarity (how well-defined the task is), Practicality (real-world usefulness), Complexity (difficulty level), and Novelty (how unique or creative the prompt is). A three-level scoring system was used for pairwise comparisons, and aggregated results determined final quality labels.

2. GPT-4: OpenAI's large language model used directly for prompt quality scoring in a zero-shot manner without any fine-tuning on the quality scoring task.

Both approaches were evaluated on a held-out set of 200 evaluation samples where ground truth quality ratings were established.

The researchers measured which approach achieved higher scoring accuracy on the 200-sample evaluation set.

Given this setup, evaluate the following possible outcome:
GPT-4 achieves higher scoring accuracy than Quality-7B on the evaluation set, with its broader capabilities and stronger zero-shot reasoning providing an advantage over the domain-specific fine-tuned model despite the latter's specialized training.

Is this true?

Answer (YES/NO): NO